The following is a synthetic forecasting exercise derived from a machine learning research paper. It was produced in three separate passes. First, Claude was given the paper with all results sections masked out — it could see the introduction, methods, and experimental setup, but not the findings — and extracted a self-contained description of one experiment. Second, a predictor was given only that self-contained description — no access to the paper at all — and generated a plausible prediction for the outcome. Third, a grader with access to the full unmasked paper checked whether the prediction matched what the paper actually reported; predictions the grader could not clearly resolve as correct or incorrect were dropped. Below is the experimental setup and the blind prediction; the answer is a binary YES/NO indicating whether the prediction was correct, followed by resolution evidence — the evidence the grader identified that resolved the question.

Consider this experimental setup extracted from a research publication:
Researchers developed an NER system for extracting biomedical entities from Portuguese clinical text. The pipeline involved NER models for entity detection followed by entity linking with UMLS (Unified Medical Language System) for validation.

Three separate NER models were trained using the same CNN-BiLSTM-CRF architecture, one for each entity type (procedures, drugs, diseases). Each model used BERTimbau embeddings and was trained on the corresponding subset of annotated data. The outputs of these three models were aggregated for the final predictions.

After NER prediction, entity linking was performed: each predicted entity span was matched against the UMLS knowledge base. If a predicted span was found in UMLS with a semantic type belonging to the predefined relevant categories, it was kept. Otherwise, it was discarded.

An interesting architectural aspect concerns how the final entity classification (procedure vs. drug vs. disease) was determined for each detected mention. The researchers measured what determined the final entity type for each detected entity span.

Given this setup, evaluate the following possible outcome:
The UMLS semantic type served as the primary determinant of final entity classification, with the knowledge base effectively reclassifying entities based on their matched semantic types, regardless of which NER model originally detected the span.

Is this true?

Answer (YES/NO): YES